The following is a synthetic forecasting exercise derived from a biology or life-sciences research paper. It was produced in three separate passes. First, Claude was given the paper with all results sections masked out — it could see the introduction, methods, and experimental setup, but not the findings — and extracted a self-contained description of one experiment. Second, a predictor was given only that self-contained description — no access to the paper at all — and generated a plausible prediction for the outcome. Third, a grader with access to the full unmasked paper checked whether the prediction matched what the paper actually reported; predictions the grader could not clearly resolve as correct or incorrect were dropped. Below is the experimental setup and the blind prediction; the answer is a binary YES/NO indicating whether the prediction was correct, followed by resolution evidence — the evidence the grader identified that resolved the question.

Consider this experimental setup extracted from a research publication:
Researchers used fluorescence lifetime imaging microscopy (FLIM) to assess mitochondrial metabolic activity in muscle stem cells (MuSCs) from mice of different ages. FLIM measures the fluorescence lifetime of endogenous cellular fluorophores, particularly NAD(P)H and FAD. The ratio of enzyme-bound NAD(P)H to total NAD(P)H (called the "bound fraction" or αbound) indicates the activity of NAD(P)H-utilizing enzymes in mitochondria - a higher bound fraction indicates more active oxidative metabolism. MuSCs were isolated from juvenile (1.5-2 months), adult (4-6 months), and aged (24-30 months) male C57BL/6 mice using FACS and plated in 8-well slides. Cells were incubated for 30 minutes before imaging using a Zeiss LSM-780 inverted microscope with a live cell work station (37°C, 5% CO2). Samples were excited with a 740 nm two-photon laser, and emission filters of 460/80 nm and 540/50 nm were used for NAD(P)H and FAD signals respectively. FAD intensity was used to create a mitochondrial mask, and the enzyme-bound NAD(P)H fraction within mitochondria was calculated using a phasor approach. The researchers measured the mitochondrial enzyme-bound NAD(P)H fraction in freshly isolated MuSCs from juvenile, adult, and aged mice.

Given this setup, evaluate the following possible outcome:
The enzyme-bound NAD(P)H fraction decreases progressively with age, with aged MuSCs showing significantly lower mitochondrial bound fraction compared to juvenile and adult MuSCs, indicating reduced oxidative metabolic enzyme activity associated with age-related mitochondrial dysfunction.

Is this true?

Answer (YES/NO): YES